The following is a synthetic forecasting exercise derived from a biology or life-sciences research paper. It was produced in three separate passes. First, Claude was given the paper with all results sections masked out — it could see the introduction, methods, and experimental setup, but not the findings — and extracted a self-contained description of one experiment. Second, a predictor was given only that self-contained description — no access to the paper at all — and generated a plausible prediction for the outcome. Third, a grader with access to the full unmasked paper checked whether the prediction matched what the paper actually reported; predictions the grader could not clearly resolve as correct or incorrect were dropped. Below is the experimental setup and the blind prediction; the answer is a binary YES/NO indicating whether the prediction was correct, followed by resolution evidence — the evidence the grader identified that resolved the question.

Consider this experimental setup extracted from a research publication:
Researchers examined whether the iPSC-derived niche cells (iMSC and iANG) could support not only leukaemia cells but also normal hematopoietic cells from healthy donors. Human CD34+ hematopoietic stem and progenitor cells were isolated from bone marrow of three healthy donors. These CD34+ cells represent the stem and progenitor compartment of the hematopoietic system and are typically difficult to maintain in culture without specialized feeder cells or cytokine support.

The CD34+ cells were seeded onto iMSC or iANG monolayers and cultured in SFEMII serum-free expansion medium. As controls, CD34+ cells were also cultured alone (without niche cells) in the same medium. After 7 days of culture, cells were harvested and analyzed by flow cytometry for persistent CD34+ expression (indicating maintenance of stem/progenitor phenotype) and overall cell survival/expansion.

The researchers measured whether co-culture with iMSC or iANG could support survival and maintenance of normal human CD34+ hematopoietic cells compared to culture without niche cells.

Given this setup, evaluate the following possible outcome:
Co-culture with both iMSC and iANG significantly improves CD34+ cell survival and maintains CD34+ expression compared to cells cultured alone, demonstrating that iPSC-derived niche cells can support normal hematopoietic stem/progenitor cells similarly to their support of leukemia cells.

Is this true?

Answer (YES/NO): NO